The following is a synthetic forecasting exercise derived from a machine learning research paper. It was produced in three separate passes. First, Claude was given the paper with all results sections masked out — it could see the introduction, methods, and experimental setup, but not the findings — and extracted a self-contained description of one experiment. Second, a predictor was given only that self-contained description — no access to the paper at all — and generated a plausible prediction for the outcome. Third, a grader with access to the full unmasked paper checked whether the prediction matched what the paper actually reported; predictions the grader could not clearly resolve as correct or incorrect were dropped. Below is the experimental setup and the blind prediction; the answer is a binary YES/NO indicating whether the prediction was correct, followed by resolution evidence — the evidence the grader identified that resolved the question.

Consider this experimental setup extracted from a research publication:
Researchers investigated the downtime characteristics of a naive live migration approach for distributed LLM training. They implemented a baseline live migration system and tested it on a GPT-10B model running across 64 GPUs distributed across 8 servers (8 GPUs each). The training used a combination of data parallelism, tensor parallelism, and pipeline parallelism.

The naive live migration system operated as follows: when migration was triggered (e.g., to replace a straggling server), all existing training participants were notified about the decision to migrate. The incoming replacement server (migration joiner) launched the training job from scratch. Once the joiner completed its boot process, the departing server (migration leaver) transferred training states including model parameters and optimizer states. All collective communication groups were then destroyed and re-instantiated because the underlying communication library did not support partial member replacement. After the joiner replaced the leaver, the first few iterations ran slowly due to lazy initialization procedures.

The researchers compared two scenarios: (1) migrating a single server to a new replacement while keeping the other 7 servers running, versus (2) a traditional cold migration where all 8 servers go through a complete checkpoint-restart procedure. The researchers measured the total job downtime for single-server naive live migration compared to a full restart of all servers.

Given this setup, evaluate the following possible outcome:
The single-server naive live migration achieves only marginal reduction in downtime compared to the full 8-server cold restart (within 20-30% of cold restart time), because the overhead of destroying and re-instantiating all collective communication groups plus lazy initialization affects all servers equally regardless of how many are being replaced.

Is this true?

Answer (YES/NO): NO